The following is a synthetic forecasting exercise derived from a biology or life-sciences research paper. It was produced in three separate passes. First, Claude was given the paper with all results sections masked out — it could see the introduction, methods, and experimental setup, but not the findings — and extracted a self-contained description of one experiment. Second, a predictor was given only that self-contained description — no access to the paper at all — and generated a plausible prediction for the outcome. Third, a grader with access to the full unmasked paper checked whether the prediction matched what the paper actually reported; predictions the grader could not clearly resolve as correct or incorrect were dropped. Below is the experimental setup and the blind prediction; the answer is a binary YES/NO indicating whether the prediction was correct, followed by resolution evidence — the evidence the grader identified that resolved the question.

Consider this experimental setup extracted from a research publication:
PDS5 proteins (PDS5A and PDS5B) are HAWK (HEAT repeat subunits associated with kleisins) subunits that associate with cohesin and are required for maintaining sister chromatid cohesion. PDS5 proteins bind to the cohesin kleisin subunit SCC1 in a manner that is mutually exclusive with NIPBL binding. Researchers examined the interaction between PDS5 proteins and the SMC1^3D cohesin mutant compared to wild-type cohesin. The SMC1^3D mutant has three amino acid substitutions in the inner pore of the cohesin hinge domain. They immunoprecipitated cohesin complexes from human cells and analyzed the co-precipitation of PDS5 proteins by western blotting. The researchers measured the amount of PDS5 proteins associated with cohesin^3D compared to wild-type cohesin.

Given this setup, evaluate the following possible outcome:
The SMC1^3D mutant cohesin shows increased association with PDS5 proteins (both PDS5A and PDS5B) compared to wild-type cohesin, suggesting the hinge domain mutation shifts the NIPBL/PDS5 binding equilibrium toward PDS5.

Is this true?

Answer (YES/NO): NO